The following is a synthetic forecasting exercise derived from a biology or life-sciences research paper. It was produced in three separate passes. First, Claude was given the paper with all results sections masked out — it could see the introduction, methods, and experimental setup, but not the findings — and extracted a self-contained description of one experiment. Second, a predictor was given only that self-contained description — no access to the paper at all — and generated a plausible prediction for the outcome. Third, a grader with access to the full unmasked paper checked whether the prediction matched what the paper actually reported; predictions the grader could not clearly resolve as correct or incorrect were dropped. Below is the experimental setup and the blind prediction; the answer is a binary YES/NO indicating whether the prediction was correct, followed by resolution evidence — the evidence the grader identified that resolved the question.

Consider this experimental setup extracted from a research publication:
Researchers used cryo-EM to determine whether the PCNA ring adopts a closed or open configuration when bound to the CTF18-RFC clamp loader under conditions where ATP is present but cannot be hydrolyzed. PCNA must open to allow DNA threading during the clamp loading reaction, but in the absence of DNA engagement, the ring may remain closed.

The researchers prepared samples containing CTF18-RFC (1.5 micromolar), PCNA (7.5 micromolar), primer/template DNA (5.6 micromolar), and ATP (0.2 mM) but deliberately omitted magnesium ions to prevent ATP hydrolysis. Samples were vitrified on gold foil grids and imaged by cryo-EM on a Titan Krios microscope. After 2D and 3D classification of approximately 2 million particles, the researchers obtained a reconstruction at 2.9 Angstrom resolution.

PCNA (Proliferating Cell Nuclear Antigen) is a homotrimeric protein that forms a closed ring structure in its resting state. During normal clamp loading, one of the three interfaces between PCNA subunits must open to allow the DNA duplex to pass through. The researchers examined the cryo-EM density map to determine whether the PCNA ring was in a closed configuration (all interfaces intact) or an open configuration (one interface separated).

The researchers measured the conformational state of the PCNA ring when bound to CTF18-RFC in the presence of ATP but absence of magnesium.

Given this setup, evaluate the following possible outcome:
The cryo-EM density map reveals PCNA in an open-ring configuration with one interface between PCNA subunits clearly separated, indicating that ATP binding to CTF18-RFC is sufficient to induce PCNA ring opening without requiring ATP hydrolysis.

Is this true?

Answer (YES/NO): NO